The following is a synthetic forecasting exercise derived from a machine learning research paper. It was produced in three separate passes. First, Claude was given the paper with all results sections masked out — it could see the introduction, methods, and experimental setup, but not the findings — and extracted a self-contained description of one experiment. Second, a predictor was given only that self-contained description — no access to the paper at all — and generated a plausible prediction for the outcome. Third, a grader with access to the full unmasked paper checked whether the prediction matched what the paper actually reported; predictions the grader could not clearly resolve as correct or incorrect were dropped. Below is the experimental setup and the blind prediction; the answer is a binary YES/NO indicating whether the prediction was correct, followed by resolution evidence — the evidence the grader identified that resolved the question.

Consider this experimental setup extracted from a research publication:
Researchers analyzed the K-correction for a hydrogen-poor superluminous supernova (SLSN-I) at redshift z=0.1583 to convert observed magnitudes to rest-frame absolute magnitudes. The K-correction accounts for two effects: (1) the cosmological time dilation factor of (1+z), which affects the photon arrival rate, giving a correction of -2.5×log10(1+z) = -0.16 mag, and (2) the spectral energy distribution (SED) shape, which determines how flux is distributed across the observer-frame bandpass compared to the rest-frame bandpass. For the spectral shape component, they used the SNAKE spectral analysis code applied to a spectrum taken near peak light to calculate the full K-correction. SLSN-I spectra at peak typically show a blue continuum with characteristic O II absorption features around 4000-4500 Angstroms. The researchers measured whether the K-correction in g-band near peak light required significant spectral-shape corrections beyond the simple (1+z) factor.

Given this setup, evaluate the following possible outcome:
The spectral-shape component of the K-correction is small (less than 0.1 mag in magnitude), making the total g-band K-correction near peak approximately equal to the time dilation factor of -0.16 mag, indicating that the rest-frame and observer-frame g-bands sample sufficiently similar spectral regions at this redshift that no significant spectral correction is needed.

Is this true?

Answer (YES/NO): YES